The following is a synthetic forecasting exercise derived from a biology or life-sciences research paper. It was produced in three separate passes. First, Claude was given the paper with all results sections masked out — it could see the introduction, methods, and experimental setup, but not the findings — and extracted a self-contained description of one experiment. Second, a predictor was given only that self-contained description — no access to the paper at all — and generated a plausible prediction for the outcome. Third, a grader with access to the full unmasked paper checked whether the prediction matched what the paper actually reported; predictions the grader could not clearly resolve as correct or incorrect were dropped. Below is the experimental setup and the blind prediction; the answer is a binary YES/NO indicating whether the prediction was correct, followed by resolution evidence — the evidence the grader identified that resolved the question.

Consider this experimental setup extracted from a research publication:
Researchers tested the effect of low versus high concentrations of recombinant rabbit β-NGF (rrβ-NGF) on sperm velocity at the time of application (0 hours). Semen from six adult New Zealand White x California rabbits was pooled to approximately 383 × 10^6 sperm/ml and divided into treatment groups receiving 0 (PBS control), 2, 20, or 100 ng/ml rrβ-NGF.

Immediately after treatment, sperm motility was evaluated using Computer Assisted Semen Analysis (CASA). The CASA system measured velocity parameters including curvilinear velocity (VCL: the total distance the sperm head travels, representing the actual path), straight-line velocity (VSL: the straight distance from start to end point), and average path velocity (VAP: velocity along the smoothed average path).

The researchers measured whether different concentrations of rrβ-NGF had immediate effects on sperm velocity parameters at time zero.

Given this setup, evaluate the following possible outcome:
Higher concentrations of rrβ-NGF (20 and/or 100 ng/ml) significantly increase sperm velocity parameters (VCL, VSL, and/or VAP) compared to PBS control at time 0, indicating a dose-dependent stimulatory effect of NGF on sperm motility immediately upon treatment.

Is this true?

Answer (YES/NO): NO